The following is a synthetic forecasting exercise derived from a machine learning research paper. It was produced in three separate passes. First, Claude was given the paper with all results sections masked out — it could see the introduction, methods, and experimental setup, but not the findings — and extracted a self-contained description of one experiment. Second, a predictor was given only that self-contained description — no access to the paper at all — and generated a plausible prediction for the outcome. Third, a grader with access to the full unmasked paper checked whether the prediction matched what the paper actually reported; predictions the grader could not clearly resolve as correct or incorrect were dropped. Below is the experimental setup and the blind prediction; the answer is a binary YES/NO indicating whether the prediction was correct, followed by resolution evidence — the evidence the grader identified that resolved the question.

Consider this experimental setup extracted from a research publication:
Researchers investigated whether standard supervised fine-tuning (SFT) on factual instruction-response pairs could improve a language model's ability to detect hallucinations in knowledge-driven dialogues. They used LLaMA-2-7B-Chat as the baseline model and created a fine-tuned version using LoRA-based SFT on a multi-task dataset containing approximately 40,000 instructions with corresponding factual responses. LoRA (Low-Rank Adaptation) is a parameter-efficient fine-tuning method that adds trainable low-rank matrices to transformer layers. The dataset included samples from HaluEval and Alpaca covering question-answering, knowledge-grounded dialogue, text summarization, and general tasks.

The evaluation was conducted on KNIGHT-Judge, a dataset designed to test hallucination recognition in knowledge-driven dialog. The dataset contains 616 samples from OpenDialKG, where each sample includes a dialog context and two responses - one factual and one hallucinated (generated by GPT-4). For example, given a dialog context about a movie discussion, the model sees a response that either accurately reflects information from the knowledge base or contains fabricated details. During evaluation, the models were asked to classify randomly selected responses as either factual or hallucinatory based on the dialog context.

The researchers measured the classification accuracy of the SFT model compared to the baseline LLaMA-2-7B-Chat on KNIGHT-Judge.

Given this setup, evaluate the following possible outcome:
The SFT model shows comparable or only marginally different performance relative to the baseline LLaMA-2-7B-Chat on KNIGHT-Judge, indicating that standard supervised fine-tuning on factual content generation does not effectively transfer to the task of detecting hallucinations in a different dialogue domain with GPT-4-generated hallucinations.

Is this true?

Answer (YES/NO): YES